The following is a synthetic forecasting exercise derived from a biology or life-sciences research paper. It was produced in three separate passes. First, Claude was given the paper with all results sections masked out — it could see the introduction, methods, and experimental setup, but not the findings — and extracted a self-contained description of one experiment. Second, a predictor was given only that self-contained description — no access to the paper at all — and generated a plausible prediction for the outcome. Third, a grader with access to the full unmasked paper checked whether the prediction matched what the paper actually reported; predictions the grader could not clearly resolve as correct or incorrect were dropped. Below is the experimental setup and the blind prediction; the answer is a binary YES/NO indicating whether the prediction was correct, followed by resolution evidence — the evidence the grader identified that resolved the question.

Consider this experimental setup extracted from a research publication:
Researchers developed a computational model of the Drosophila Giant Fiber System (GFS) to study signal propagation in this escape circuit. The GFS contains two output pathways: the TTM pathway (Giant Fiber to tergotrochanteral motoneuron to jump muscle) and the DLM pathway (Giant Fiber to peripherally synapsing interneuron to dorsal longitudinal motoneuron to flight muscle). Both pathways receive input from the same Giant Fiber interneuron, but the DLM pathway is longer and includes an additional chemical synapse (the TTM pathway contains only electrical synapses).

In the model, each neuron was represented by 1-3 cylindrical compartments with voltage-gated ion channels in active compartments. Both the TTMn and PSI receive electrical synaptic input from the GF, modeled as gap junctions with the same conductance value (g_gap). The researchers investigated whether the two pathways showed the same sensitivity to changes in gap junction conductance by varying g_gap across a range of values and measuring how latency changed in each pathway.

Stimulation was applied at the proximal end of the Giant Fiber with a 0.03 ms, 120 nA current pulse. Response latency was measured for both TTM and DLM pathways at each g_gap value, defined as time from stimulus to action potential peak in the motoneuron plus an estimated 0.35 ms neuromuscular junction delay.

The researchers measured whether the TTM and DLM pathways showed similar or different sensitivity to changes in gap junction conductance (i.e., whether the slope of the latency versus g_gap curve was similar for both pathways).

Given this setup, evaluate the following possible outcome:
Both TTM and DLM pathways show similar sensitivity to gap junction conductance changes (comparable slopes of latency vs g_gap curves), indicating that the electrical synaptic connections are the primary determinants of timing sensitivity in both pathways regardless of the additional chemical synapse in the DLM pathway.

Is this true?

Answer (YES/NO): NO